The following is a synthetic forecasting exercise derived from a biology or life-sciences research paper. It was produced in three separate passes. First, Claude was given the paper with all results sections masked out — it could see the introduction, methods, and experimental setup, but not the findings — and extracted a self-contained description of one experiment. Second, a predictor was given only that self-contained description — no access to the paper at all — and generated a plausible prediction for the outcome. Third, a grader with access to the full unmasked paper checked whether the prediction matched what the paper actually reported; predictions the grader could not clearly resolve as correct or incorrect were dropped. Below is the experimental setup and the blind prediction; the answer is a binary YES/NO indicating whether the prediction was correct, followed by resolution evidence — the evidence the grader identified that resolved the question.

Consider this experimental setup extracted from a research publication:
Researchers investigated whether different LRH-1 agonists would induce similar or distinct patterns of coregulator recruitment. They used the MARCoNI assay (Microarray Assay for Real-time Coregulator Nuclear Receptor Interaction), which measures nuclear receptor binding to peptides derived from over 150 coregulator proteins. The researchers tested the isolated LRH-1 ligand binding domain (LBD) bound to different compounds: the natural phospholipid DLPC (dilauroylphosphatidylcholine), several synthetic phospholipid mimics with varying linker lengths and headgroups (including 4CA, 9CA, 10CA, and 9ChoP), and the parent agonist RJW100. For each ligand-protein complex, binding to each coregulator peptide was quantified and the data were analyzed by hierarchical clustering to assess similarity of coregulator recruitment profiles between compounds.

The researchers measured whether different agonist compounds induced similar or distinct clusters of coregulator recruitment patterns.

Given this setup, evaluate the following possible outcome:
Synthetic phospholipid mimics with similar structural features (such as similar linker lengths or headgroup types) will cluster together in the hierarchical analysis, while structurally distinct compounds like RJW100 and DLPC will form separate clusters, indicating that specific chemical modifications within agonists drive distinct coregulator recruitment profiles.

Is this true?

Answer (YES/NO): YES